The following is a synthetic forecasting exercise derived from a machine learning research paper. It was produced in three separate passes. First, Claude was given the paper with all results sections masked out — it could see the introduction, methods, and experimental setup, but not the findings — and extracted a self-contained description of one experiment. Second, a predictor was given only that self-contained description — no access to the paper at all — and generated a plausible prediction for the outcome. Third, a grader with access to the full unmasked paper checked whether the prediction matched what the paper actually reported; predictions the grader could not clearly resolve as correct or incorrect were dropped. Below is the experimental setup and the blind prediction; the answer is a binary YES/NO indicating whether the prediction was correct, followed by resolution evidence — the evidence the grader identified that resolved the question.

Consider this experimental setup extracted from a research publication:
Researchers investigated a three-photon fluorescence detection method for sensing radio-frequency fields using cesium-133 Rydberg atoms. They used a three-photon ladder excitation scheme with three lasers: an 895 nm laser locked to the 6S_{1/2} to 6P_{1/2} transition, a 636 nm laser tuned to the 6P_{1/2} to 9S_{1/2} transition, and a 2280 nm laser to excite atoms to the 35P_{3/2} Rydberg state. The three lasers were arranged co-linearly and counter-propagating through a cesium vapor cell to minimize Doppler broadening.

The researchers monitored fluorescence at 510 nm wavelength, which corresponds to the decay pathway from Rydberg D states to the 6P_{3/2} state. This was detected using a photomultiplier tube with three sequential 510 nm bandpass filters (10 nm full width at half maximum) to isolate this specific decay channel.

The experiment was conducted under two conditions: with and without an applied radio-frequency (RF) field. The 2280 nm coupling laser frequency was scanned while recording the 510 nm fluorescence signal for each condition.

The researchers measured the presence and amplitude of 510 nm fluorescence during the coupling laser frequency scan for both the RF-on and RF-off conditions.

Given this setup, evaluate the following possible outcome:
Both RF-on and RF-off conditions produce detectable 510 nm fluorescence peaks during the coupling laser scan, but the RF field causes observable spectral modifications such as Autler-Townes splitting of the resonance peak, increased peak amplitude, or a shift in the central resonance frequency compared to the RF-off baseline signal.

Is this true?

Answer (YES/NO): YES